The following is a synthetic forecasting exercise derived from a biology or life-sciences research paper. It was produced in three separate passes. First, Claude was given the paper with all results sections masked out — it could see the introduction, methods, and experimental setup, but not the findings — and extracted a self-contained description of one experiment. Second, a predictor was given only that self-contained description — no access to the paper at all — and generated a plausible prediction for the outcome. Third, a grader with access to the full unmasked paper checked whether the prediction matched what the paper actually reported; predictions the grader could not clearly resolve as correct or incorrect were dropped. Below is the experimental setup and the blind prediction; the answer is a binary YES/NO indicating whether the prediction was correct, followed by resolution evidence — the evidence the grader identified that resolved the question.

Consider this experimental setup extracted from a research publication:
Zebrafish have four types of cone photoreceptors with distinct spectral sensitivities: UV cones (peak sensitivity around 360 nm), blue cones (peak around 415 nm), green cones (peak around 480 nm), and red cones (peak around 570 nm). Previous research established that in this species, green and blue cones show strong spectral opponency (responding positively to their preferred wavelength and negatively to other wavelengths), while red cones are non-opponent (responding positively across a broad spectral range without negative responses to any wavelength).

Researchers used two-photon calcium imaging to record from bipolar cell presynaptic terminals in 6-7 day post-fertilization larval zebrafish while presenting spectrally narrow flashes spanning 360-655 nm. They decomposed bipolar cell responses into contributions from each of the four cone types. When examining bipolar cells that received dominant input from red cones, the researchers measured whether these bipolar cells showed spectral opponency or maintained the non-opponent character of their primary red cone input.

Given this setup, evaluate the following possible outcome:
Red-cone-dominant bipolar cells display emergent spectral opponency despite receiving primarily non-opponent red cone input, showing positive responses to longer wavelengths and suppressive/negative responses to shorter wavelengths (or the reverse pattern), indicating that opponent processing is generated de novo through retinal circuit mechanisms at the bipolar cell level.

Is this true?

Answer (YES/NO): NO